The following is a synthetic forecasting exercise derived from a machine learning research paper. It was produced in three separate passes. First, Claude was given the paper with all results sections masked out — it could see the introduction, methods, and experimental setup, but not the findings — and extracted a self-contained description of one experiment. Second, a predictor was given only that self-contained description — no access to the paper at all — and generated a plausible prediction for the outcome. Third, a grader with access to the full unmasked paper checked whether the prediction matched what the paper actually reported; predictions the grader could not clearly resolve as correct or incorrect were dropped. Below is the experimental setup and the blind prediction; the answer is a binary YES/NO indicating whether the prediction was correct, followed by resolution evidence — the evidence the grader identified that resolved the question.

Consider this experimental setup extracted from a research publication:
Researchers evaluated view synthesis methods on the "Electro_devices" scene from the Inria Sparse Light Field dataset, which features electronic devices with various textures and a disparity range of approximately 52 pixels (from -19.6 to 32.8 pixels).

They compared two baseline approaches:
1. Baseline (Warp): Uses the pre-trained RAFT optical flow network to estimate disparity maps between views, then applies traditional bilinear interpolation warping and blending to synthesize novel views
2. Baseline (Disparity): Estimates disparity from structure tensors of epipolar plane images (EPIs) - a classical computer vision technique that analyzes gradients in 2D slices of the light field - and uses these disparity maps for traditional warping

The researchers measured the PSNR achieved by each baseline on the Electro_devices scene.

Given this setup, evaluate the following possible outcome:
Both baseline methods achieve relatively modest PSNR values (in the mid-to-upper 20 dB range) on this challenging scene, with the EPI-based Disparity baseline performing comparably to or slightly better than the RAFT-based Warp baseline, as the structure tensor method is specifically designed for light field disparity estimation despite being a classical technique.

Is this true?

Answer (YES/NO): NO